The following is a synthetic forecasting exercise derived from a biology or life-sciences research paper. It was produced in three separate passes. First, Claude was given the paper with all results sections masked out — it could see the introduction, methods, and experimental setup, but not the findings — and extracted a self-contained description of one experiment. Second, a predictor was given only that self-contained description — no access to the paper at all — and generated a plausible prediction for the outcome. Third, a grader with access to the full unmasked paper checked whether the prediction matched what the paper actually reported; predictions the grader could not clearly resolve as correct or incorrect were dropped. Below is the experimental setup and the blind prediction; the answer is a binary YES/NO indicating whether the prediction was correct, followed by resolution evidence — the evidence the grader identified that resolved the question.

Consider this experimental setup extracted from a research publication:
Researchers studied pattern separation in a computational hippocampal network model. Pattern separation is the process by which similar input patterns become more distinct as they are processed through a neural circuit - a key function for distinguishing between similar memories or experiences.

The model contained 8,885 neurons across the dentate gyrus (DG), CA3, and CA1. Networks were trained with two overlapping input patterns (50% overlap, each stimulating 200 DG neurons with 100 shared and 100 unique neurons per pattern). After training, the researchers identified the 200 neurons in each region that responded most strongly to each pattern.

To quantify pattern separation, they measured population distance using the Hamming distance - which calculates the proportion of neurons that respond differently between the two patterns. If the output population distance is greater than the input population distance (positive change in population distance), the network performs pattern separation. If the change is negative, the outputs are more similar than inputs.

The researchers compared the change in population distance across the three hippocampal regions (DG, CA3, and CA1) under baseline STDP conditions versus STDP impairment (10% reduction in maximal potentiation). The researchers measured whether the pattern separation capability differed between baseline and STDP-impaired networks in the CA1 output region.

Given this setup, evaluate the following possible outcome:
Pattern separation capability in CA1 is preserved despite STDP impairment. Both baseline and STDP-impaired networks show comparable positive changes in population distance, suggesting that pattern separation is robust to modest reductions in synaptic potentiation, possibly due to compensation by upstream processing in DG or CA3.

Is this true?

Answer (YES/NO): YES